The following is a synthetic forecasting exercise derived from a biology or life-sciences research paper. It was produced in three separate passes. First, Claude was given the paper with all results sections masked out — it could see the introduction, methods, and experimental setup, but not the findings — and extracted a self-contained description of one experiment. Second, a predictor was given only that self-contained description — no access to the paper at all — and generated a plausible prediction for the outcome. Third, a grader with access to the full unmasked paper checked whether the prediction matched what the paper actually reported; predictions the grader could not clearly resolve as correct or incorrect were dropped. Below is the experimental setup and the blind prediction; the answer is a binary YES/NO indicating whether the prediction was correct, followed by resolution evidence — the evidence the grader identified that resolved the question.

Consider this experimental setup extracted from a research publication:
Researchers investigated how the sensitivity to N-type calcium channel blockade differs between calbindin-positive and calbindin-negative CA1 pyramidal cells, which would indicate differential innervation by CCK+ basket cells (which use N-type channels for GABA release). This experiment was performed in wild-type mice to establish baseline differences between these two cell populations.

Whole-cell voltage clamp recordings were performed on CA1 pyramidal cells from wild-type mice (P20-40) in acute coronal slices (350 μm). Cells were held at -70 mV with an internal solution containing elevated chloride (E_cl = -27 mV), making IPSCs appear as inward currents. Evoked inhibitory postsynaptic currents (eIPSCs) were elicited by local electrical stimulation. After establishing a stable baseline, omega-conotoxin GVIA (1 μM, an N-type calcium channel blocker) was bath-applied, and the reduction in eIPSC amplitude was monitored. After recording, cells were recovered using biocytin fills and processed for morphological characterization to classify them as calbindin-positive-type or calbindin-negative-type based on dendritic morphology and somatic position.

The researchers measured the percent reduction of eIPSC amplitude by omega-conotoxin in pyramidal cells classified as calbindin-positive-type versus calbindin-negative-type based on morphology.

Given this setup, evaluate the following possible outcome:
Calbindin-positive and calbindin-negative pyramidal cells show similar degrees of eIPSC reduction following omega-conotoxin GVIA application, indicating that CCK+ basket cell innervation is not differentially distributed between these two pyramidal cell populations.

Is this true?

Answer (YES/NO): NO